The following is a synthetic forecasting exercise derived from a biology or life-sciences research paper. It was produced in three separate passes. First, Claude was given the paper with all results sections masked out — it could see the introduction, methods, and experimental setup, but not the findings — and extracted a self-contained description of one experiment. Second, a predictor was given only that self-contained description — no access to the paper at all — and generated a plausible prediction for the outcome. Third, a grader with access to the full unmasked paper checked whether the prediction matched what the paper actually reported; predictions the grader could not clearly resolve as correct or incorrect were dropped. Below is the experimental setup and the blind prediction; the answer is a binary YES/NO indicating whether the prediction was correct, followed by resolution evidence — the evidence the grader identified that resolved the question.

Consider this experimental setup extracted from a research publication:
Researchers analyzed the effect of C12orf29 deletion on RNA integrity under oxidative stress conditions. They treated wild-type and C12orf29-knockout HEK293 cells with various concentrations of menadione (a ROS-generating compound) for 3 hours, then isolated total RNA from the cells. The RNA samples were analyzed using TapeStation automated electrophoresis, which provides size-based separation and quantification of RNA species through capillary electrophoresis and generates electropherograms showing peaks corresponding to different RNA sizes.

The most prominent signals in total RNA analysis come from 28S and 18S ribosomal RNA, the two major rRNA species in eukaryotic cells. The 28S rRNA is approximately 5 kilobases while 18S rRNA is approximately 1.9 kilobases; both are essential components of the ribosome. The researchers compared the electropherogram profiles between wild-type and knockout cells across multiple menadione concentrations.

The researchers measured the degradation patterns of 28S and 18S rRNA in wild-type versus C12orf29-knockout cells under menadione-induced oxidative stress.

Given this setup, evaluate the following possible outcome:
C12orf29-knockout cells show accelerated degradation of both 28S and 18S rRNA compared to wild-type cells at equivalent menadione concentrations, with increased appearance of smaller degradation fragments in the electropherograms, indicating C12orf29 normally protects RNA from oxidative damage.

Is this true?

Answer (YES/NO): NO